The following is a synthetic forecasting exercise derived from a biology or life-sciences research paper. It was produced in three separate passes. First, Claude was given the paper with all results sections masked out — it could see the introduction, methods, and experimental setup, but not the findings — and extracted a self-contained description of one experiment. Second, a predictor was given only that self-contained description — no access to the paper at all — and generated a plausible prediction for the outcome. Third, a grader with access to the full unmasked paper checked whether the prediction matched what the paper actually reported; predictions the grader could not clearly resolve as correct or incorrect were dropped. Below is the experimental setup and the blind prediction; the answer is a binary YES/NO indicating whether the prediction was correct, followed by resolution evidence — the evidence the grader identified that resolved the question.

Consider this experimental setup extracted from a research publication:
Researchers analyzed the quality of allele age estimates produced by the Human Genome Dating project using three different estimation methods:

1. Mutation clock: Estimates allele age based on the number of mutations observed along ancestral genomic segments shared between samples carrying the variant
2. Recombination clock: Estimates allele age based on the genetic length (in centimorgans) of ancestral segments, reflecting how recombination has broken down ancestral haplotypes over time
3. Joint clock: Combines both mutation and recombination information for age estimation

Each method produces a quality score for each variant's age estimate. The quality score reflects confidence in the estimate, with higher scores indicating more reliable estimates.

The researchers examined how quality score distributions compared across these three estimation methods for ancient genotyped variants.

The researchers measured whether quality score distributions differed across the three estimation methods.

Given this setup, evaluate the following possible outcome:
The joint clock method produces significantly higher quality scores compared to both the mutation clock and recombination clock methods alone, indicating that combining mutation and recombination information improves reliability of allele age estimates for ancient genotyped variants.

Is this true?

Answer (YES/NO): NO